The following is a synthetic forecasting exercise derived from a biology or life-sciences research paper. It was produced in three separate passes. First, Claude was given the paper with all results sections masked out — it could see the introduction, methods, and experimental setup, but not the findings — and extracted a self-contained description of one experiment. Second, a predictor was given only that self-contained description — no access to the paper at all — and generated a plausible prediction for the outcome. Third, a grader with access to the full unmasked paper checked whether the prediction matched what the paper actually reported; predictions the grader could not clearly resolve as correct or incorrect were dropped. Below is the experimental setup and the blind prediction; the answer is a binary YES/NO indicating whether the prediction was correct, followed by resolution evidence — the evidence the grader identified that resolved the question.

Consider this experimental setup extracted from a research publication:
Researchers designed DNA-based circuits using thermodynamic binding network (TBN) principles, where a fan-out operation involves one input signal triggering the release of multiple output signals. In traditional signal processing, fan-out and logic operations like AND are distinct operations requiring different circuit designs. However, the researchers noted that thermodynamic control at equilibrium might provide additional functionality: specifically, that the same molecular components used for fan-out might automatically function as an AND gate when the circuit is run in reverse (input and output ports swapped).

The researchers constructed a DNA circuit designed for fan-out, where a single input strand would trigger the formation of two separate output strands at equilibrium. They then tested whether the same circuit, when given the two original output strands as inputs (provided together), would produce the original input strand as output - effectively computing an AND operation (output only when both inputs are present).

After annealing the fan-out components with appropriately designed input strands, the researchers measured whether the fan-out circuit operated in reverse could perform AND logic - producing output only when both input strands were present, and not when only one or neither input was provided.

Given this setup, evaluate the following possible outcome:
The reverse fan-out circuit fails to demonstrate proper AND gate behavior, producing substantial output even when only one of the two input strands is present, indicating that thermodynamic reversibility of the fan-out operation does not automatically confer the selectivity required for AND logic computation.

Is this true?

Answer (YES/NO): NO